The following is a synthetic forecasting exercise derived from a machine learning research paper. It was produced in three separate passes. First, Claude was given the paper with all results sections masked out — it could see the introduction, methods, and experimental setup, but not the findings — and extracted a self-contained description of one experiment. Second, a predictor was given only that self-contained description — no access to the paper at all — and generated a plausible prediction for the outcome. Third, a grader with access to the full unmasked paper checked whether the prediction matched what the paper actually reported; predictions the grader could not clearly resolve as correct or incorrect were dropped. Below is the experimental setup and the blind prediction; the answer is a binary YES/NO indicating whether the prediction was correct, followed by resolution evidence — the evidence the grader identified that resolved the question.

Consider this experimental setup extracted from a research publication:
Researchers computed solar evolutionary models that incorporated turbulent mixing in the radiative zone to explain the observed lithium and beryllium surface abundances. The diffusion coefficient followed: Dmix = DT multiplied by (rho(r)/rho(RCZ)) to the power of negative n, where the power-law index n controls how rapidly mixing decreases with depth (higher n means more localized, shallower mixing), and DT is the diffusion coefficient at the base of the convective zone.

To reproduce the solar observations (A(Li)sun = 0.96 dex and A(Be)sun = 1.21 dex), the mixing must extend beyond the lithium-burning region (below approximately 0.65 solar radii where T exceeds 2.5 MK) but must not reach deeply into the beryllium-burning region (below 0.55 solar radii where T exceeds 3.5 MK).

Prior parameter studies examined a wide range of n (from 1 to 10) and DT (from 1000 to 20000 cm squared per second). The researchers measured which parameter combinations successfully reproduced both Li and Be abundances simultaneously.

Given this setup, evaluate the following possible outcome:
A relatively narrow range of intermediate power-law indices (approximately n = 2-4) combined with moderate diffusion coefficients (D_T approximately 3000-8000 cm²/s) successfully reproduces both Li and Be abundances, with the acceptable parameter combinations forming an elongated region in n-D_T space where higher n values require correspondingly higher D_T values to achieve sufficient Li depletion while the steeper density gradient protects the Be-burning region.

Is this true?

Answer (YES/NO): NO